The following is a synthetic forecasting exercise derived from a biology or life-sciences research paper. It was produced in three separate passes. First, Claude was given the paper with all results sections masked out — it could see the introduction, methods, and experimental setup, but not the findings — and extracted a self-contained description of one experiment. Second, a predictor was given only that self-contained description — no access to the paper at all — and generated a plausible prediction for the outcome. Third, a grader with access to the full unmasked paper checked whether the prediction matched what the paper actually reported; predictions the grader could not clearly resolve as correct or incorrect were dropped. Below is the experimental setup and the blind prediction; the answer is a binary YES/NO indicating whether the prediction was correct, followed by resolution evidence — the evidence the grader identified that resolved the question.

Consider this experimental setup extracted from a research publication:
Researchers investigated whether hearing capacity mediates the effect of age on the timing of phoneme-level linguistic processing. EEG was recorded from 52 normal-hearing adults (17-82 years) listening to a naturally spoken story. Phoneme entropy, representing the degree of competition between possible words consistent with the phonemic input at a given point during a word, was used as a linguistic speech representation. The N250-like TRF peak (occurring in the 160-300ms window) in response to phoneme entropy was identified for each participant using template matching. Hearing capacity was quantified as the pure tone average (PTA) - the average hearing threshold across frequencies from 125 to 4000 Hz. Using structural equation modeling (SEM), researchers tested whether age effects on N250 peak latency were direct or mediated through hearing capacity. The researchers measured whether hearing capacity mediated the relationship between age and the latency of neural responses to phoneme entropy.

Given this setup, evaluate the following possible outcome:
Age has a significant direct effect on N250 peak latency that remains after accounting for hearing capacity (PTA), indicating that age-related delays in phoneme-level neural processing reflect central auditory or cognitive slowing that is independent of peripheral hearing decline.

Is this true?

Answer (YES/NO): NO